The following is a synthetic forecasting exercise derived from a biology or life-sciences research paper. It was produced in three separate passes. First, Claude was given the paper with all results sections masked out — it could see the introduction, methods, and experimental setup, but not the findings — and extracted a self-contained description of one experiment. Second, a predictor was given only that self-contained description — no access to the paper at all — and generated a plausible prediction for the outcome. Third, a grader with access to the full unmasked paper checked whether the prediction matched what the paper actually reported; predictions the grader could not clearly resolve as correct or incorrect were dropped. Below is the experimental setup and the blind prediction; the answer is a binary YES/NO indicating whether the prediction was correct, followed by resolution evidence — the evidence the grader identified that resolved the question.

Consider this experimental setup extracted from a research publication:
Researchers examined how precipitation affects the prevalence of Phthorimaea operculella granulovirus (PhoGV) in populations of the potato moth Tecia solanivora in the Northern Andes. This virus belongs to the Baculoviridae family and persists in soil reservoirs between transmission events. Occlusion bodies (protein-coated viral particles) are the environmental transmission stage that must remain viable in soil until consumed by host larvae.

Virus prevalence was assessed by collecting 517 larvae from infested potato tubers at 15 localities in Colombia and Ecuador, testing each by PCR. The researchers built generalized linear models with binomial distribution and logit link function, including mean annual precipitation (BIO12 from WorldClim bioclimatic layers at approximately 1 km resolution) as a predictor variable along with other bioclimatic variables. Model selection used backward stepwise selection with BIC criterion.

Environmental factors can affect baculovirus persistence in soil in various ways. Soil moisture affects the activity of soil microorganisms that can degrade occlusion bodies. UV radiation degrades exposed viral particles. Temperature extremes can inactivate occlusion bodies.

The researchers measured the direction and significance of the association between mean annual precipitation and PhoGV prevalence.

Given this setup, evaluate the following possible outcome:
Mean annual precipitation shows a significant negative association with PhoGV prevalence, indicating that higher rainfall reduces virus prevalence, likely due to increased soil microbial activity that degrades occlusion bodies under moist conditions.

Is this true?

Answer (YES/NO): YES